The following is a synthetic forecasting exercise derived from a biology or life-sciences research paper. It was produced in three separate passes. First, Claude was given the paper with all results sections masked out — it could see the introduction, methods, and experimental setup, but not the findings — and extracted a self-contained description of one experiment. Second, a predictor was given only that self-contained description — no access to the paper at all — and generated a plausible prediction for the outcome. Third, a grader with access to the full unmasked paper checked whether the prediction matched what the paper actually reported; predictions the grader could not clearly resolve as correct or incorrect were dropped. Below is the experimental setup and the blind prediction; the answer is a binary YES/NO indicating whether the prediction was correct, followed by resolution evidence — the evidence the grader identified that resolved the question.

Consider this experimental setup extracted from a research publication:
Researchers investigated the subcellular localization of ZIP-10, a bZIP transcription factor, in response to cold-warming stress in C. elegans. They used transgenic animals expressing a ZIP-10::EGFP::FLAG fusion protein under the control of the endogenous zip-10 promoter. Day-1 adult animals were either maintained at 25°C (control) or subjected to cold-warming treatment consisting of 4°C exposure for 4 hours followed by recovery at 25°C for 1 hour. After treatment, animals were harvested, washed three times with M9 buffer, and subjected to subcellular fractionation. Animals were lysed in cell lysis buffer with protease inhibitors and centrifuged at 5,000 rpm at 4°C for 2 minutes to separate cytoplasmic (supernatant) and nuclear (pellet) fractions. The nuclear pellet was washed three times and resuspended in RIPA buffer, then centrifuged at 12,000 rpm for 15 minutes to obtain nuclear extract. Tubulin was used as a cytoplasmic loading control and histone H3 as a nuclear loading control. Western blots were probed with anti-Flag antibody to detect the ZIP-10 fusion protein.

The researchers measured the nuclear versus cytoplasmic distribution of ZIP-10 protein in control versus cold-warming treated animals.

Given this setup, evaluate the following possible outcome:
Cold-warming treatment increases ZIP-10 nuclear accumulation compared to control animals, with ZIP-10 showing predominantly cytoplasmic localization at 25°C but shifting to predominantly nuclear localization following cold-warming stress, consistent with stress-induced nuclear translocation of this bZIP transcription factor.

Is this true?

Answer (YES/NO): NO